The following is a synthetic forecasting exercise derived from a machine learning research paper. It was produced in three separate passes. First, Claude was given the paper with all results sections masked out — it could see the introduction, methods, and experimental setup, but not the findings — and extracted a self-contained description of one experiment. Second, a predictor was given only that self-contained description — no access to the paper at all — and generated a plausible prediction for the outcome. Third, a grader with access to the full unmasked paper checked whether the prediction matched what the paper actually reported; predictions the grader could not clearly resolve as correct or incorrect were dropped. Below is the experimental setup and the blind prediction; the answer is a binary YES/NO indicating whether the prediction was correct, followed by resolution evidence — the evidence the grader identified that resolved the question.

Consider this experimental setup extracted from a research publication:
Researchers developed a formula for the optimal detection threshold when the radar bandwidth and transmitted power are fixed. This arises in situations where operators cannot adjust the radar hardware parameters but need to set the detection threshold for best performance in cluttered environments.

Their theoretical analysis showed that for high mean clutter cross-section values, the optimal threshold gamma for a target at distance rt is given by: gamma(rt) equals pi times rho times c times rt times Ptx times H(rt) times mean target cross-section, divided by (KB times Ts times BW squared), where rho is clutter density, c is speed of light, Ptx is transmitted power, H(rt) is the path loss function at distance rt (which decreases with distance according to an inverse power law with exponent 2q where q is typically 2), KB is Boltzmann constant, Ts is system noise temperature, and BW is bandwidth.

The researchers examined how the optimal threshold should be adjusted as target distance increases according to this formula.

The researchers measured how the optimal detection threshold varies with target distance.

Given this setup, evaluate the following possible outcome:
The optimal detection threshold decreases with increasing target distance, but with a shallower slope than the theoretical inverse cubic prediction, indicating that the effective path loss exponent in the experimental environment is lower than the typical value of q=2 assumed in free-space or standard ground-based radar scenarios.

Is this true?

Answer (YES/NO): NO